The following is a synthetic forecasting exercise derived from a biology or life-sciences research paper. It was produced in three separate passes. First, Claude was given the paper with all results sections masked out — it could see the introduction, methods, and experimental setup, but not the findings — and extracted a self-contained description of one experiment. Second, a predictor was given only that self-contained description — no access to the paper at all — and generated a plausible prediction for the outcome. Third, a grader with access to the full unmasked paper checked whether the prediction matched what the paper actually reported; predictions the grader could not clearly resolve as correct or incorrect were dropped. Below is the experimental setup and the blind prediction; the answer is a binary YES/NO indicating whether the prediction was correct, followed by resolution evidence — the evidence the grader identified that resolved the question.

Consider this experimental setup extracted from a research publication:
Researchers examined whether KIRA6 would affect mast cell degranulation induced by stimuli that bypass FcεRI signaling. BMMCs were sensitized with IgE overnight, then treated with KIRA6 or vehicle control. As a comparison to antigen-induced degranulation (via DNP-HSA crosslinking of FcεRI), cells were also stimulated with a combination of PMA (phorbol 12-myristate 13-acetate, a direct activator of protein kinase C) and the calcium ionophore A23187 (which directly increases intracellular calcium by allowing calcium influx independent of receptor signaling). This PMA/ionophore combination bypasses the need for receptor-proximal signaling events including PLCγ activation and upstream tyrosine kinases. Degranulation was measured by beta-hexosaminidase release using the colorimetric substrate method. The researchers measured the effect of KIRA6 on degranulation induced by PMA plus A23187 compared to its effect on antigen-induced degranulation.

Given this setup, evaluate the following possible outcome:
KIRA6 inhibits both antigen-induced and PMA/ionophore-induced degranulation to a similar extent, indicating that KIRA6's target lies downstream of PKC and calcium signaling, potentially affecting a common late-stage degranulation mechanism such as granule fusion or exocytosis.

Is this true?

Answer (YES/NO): NO